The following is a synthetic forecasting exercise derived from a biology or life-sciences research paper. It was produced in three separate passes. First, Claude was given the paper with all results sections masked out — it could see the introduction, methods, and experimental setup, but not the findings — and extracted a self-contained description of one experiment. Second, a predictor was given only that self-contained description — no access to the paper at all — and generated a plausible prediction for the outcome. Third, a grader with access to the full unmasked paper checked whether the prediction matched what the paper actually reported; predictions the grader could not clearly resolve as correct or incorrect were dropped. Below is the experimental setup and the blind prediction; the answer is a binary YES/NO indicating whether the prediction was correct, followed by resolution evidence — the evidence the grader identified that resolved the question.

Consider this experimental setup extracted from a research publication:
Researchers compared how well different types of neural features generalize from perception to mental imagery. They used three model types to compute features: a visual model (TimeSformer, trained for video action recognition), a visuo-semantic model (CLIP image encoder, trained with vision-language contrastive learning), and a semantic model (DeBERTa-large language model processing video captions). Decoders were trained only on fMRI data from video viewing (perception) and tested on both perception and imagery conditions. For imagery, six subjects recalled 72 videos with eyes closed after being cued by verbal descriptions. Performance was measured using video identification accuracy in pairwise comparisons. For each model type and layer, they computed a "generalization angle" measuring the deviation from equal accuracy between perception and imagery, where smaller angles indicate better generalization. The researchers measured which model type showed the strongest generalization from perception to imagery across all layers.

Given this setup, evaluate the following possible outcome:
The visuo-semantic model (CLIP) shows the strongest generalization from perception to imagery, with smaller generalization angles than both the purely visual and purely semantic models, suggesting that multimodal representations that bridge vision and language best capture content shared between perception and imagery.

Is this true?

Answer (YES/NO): NO